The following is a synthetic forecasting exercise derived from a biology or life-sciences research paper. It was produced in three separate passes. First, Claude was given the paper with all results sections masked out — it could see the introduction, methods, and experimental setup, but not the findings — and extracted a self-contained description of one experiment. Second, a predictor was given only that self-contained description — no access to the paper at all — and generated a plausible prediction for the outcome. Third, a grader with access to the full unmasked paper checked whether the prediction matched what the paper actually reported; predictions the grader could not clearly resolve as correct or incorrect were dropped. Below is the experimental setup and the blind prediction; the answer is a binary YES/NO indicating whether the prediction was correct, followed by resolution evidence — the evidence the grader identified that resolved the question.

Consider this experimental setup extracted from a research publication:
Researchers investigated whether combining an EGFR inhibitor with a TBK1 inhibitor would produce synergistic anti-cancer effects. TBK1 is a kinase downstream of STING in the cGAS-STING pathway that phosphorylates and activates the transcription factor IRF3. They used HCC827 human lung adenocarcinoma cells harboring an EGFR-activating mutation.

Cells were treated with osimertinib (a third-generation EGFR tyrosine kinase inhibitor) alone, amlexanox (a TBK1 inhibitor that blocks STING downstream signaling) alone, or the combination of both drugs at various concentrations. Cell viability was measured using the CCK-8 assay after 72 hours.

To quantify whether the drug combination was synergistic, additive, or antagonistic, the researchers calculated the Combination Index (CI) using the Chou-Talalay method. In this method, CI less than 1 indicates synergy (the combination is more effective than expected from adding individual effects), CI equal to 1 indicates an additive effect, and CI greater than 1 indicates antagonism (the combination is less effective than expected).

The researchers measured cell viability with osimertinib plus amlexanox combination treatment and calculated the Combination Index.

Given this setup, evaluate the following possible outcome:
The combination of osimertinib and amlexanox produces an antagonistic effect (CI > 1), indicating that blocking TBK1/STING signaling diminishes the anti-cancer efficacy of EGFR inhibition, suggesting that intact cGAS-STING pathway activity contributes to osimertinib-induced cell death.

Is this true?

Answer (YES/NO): NO